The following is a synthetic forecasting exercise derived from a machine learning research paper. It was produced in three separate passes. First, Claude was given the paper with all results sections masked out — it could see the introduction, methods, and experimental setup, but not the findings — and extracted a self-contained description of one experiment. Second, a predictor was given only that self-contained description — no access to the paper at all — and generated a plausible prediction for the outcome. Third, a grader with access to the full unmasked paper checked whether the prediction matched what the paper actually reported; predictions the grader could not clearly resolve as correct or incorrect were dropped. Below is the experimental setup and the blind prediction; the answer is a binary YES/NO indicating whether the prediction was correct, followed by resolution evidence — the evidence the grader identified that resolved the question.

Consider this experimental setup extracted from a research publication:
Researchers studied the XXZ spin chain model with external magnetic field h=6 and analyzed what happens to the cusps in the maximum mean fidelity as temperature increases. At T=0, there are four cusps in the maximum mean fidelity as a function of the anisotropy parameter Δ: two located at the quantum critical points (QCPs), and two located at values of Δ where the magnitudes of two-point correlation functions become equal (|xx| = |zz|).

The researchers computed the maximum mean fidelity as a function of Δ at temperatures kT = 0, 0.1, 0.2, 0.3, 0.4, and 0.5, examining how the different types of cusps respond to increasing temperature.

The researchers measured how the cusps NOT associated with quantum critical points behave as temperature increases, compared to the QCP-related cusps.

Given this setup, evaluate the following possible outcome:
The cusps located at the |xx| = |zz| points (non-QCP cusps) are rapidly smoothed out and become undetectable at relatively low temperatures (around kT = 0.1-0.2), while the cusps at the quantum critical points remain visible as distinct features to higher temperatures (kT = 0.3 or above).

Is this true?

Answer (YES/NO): NO